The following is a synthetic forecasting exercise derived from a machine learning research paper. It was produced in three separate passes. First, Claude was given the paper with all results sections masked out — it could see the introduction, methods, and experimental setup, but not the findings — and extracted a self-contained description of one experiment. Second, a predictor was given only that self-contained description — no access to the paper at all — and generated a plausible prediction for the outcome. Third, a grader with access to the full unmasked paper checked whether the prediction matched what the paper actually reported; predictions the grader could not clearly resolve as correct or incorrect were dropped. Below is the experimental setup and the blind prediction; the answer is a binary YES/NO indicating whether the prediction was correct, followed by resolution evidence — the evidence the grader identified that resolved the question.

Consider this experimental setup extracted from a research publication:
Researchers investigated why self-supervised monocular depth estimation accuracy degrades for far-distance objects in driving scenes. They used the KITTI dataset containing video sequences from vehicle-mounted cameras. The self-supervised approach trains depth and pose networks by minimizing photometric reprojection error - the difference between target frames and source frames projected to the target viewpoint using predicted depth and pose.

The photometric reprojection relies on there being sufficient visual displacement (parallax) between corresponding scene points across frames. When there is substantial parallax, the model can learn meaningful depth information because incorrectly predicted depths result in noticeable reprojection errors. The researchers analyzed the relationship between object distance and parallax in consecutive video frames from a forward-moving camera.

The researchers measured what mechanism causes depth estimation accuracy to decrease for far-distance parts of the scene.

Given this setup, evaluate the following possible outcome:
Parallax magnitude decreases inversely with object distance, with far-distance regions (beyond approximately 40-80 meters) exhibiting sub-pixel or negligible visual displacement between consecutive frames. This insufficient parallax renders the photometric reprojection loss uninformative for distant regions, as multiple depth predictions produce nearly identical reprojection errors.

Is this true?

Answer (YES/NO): YES